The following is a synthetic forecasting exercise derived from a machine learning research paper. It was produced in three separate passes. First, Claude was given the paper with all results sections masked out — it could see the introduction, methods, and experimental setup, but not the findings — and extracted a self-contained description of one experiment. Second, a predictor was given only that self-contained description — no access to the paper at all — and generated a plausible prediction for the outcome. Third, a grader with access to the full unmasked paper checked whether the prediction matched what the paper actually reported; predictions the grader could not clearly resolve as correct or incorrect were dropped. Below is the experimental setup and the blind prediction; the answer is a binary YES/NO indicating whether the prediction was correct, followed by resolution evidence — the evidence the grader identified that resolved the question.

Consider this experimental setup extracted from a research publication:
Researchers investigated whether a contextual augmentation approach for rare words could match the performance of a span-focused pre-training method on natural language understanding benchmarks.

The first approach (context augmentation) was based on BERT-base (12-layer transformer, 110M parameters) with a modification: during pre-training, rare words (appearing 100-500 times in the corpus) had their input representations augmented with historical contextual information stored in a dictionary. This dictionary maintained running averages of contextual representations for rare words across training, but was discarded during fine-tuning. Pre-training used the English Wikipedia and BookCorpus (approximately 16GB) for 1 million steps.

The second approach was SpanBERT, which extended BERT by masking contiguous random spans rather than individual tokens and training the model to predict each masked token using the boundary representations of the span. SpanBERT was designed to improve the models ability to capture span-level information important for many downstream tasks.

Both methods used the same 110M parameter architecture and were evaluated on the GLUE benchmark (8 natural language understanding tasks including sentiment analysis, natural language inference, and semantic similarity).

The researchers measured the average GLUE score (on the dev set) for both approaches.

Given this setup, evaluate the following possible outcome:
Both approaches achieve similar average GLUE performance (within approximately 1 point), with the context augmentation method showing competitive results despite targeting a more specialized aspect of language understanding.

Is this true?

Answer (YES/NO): YES